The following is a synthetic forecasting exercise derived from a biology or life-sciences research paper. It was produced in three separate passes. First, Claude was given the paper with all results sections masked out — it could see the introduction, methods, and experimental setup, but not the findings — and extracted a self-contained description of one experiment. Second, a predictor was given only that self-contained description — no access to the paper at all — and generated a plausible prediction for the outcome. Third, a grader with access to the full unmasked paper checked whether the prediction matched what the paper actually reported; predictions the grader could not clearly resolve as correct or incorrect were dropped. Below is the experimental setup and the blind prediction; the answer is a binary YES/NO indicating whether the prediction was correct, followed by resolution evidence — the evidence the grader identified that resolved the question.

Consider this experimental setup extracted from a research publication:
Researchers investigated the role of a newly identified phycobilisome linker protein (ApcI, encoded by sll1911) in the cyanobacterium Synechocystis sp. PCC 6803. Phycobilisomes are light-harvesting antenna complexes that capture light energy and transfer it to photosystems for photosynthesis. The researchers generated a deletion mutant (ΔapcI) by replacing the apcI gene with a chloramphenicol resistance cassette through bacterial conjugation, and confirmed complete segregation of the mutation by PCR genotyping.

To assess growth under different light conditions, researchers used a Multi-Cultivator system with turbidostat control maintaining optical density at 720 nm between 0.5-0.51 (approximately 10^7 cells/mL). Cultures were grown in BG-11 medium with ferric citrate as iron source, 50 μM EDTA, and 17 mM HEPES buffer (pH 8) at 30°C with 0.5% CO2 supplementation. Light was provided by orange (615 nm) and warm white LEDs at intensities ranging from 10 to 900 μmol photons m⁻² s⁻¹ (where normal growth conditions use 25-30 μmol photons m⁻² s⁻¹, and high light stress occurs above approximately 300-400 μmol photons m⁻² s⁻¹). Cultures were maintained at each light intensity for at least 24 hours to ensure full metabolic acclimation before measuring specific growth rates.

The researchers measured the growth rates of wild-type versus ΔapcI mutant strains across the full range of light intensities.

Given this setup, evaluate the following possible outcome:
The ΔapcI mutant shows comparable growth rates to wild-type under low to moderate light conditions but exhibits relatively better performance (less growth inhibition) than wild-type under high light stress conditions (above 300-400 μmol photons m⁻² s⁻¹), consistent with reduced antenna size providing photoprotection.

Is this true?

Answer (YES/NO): NO